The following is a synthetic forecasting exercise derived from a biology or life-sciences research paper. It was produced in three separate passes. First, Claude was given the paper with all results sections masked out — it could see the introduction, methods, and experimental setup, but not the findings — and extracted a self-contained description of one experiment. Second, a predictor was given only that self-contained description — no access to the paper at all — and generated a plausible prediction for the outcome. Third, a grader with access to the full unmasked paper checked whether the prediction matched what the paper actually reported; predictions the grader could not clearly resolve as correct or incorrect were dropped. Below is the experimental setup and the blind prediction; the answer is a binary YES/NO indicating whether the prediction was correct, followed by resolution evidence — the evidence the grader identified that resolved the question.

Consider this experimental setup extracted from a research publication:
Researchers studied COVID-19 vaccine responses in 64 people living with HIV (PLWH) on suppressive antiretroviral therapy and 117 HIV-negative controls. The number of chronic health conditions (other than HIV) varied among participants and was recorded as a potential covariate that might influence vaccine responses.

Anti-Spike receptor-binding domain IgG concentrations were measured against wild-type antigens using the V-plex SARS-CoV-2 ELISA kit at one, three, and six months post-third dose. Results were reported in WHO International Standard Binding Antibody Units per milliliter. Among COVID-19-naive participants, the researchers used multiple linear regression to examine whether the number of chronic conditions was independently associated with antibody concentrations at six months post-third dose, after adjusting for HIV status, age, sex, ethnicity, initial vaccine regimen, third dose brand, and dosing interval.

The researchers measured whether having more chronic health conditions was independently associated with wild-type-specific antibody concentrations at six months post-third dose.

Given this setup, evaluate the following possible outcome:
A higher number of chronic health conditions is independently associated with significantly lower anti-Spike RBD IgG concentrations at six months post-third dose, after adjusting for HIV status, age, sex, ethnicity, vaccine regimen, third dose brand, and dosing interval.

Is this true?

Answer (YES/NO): YES